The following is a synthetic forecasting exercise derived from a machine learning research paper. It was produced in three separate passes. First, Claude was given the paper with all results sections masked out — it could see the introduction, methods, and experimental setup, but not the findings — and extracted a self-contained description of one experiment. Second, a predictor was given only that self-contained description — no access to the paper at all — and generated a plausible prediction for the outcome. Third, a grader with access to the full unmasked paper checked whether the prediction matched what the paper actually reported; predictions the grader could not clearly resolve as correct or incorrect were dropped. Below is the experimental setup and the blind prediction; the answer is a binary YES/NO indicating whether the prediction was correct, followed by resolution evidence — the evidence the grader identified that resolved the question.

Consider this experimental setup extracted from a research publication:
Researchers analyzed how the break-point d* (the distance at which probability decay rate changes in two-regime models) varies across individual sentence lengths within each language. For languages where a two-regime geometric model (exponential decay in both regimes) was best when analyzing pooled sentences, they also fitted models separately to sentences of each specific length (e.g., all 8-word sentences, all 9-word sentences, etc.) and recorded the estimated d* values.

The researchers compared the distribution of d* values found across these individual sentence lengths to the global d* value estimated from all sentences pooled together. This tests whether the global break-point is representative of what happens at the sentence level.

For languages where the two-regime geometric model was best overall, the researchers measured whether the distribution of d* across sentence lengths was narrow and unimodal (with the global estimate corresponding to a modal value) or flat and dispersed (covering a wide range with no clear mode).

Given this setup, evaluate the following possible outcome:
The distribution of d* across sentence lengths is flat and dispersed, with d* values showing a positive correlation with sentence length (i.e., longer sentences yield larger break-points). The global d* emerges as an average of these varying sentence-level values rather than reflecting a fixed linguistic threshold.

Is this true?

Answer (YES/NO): NO